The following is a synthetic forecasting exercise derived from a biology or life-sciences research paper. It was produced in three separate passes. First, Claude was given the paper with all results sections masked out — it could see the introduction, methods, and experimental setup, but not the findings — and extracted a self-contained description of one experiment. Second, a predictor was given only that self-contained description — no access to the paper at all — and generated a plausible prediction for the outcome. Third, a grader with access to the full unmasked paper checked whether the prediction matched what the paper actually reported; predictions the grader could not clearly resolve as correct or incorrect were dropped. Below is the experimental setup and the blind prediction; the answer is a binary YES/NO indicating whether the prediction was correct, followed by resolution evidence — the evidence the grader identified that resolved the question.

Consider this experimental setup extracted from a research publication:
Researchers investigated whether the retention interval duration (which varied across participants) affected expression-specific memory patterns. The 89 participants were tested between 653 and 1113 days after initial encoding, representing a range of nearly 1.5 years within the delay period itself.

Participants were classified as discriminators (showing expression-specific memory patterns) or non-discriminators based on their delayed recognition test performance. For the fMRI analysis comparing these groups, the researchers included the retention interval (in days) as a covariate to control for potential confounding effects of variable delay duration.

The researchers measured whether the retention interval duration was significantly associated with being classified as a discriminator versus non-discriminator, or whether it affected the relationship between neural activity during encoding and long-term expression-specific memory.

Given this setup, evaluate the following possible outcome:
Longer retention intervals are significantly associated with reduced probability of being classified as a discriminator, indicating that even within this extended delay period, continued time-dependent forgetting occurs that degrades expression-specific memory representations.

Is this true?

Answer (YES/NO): NO